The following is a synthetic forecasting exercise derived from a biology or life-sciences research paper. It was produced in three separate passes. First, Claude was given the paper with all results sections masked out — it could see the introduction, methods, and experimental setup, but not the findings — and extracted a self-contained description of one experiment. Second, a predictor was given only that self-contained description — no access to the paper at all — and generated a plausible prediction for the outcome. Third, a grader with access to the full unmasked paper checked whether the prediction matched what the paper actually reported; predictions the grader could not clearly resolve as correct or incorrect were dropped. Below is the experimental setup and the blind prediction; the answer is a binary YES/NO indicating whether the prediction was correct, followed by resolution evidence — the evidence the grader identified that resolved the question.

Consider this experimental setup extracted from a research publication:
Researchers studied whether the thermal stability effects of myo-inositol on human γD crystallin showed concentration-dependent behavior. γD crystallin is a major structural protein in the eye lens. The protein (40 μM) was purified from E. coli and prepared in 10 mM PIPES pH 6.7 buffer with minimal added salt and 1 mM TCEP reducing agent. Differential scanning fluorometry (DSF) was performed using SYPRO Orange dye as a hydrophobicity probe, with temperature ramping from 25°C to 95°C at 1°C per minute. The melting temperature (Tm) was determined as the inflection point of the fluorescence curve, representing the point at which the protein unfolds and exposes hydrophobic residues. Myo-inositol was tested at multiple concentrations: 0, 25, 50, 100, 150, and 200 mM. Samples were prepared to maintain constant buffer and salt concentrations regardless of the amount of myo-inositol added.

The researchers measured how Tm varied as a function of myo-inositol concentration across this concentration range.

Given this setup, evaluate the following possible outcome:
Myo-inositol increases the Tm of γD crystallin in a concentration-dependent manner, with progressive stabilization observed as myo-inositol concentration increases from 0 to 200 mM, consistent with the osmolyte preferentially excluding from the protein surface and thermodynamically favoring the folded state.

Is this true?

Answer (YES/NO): NO